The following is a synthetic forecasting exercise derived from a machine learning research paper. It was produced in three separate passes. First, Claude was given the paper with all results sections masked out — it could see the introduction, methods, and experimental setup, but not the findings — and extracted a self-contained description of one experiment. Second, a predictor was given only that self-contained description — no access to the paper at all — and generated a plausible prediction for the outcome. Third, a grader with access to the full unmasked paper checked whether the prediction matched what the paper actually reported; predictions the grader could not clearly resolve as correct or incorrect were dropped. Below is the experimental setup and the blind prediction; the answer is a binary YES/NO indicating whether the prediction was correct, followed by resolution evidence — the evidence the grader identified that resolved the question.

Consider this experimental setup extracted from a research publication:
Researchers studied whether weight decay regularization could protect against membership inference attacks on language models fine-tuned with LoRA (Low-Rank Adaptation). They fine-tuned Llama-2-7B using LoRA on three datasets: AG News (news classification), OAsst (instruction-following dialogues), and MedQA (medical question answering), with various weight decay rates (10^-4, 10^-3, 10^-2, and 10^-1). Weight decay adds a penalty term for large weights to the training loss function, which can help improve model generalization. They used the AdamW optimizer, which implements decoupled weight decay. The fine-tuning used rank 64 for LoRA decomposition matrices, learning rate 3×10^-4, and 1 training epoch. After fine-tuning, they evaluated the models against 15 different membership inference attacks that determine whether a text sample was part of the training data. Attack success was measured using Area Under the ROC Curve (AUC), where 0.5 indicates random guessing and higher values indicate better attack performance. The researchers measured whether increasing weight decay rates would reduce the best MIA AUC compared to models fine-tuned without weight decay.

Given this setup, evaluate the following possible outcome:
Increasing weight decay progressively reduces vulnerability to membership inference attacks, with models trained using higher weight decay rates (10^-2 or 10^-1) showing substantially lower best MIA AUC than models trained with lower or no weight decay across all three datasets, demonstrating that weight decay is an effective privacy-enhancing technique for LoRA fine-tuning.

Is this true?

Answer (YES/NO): NO